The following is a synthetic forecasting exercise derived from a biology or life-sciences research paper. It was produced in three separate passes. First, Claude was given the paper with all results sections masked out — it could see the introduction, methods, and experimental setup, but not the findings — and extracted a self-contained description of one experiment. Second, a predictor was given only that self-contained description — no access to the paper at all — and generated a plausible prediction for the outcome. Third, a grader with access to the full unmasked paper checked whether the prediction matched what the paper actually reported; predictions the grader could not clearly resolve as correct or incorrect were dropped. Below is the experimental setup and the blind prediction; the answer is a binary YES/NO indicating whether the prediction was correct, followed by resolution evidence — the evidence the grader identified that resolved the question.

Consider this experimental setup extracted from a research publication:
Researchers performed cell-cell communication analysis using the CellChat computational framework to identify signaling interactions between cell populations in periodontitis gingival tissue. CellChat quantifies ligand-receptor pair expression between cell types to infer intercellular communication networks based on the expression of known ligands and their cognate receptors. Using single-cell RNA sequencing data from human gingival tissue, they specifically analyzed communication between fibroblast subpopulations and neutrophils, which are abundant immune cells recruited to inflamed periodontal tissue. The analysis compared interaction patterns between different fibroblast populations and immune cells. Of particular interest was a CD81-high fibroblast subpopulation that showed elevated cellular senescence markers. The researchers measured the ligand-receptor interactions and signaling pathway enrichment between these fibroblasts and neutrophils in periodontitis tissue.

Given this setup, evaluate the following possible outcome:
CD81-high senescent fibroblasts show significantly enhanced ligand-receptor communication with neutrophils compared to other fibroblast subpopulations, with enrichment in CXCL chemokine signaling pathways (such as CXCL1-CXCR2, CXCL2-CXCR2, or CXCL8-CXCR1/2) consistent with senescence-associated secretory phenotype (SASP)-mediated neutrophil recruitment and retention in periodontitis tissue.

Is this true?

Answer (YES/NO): NO